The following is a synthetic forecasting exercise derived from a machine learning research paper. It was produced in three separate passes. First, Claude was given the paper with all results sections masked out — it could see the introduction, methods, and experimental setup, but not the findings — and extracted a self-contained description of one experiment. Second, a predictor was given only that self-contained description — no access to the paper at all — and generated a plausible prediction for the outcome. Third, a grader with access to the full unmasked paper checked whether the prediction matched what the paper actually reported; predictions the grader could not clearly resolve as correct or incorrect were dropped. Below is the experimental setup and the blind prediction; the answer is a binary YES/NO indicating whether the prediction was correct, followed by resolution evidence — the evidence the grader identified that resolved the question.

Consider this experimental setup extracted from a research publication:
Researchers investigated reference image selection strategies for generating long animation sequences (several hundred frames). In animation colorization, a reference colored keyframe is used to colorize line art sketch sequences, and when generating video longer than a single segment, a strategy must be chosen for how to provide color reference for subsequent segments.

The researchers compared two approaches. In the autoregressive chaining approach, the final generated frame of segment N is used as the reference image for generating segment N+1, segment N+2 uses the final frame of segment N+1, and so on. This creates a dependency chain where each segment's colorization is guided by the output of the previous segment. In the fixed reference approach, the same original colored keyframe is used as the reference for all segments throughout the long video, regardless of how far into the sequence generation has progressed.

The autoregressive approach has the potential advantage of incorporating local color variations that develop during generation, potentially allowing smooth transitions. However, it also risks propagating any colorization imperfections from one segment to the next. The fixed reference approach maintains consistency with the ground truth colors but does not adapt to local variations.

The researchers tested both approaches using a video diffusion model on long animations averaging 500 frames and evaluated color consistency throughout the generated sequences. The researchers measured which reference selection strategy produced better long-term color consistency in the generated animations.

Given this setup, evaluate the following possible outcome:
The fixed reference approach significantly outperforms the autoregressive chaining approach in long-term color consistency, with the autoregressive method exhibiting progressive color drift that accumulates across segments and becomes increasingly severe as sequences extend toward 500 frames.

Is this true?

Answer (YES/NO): YES